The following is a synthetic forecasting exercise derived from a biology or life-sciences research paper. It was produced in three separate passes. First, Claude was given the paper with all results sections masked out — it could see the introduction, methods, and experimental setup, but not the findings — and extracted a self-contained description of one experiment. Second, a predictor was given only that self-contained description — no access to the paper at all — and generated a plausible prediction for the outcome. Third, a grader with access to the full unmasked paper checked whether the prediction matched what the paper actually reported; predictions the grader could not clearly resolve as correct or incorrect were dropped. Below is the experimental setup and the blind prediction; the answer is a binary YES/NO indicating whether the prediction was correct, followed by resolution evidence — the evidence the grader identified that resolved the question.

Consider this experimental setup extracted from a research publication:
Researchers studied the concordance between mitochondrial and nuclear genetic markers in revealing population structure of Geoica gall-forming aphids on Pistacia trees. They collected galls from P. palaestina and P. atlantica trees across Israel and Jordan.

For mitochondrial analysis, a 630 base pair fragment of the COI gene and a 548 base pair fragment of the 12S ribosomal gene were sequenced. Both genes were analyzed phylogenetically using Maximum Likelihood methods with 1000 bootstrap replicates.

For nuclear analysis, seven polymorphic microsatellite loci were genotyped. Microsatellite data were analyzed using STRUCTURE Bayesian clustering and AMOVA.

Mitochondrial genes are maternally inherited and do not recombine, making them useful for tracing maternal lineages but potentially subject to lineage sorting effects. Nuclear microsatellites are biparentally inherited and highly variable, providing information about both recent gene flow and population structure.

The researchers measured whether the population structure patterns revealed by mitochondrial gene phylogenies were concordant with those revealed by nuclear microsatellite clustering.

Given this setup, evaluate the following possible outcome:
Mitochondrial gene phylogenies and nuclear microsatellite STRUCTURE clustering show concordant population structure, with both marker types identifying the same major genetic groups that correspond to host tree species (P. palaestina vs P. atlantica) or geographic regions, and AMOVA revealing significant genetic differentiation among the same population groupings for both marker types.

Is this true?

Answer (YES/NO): NO